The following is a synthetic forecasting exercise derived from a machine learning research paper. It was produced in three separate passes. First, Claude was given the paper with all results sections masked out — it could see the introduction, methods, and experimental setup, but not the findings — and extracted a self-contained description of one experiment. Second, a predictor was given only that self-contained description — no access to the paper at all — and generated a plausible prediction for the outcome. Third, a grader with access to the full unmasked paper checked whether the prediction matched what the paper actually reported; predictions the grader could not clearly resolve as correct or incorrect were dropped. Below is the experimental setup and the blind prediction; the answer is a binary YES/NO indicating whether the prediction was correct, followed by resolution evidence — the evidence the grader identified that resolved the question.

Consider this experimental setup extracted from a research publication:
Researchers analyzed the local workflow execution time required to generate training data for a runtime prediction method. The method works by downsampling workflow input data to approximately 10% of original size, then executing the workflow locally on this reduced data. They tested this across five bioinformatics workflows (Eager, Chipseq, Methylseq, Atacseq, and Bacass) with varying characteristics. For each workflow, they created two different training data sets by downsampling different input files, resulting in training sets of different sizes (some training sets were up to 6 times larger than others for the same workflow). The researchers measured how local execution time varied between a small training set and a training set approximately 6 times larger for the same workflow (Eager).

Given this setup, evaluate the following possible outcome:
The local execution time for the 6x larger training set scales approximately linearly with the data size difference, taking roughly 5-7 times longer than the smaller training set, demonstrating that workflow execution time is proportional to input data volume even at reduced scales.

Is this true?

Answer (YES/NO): NO